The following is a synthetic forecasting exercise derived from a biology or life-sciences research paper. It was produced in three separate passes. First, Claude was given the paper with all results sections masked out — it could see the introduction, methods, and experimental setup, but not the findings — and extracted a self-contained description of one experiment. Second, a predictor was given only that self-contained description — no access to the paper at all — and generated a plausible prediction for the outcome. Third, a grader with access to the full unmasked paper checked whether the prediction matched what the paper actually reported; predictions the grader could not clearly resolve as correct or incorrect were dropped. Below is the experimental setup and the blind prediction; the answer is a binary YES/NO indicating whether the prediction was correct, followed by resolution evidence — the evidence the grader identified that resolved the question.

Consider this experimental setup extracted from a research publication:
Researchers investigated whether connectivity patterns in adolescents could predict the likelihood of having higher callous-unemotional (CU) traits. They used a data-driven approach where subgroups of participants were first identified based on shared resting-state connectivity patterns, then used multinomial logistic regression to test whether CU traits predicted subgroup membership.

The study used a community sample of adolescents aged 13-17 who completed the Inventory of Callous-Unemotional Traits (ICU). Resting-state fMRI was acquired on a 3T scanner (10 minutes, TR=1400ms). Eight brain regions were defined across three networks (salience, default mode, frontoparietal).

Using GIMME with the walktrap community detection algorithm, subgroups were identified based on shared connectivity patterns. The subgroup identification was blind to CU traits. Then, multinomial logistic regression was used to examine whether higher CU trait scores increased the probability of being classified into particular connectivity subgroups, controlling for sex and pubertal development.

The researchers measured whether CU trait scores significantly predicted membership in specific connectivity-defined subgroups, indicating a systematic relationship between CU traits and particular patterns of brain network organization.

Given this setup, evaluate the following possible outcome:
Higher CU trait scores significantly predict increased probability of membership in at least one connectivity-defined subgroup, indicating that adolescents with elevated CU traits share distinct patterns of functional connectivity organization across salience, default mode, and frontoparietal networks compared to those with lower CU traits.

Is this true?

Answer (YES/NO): YES